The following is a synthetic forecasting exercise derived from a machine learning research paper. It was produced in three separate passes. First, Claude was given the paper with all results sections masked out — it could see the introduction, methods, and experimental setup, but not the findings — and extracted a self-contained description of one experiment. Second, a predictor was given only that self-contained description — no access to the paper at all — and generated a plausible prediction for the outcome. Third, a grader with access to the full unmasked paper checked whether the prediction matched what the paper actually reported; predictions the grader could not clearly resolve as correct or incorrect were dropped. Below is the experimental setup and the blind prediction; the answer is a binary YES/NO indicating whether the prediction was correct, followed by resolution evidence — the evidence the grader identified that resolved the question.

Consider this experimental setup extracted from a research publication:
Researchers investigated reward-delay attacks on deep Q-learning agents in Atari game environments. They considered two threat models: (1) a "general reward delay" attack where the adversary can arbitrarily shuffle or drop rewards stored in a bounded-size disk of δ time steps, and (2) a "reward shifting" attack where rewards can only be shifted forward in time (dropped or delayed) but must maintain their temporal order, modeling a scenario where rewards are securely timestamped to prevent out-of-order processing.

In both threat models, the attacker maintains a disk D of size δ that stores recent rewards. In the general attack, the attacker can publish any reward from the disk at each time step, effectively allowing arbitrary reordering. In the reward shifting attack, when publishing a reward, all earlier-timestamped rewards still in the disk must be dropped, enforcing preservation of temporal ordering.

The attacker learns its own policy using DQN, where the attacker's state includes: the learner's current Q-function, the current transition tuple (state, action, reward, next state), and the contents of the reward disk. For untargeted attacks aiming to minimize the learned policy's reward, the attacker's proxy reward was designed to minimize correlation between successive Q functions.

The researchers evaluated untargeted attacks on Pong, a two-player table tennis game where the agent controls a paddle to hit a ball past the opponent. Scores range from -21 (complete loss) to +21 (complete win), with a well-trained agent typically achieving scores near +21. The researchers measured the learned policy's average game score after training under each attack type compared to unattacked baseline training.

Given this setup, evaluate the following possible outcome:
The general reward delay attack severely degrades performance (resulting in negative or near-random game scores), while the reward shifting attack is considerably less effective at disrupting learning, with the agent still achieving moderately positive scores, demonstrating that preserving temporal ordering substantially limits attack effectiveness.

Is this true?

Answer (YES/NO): NO